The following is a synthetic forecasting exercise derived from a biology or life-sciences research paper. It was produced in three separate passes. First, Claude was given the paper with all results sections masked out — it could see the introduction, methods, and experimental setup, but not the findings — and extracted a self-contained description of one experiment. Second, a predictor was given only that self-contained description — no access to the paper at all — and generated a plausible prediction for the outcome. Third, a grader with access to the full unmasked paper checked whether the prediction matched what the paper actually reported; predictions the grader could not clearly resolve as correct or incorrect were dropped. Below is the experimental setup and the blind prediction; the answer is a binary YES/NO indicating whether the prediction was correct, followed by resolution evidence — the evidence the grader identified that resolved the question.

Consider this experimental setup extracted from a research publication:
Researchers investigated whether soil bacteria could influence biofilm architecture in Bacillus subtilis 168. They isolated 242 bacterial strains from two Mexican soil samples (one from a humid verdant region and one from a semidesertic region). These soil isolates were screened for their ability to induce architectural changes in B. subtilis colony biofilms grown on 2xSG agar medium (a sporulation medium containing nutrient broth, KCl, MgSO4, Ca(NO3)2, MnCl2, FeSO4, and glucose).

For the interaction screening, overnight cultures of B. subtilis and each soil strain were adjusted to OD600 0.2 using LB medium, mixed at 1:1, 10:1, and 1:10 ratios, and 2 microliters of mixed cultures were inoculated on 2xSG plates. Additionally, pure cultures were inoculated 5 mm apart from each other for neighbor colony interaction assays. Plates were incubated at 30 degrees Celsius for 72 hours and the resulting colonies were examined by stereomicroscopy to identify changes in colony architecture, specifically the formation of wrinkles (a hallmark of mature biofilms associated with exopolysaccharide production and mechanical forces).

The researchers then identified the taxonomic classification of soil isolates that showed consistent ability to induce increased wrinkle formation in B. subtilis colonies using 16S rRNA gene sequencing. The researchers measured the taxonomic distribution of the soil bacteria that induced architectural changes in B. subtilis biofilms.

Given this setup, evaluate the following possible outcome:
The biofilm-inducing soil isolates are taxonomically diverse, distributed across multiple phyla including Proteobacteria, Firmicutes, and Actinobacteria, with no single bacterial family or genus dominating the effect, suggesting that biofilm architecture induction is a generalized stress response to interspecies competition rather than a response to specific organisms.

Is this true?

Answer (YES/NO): NO